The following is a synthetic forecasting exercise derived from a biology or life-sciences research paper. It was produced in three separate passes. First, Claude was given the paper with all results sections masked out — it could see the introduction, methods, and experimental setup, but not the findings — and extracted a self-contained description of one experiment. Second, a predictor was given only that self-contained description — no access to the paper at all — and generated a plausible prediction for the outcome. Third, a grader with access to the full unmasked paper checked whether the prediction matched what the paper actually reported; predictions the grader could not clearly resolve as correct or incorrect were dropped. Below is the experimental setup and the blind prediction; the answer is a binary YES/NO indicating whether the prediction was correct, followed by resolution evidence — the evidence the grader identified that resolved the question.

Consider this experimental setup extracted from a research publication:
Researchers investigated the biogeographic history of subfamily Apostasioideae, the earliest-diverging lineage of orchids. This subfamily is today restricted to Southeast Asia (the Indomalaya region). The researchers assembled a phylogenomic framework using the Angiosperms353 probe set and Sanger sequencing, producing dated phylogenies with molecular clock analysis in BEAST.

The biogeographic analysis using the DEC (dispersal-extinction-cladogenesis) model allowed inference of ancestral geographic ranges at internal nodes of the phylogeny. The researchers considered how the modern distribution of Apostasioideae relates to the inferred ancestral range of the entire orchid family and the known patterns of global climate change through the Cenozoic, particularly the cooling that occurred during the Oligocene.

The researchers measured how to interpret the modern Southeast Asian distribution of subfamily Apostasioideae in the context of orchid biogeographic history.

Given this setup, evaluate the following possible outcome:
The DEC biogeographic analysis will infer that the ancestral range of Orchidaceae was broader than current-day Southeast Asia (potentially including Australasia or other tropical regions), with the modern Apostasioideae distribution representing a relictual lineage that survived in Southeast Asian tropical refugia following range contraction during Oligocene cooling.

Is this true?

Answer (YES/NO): YES